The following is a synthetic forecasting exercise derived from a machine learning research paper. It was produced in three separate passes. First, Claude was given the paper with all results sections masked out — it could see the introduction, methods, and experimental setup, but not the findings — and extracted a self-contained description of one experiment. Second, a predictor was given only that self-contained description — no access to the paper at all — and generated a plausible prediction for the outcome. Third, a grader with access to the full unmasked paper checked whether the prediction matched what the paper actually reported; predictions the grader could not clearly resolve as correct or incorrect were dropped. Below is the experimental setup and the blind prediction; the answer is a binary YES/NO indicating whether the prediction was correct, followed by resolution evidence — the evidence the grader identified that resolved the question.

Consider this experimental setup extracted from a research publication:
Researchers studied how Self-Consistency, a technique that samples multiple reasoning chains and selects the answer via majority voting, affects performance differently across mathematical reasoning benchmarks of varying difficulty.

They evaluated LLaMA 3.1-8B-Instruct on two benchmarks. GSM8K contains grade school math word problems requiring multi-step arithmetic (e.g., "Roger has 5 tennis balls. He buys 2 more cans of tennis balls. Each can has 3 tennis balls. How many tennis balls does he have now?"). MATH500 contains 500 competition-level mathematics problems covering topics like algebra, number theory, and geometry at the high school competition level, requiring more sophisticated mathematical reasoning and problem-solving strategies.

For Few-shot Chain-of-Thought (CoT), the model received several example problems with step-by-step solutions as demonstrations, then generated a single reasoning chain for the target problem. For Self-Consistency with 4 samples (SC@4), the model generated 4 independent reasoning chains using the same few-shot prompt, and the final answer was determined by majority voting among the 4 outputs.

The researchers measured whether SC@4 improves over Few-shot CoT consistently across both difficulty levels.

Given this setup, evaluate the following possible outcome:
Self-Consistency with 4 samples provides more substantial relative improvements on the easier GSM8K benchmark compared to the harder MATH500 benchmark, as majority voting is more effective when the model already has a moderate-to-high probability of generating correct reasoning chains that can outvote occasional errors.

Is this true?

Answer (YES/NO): YES